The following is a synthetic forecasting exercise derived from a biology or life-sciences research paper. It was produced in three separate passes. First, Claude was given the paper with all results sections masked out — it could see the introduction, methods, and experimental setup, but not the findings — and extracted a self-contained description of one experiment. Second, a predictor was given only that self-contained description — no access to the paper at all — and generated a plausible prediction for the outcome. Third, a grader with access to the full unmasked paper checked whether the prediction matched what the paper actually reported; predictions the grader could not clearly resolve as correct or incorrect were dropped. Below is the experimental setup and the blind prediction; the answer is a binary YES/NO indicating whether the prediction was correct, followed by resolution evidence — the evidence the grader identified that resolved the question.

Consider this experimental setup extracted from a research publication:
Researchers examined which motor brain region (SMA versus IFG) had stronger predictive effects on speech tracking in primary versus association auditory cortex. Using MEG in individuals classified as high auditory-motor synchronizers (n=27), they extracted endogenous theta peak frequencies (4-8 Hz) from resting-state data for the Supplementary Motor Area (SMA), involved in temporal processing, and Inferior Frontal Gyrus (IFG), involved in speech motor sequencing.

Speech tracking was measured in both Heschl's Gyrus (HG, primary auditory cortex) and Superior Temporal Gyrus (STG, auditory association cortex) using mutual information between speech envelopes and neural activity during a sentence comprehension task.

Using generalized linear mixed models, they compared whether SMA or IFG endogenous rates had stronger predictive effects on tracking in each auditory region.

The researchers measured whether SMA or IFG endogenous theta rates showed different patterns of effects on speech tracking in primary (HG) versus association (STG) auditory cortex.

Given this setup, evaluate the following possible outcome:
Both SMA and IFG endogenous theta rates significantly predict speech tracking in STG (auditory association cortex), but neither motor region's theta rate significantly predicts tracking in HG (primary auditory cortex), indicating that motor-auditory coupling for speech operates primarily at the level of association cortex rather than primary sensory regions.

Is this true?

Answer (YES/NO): NO